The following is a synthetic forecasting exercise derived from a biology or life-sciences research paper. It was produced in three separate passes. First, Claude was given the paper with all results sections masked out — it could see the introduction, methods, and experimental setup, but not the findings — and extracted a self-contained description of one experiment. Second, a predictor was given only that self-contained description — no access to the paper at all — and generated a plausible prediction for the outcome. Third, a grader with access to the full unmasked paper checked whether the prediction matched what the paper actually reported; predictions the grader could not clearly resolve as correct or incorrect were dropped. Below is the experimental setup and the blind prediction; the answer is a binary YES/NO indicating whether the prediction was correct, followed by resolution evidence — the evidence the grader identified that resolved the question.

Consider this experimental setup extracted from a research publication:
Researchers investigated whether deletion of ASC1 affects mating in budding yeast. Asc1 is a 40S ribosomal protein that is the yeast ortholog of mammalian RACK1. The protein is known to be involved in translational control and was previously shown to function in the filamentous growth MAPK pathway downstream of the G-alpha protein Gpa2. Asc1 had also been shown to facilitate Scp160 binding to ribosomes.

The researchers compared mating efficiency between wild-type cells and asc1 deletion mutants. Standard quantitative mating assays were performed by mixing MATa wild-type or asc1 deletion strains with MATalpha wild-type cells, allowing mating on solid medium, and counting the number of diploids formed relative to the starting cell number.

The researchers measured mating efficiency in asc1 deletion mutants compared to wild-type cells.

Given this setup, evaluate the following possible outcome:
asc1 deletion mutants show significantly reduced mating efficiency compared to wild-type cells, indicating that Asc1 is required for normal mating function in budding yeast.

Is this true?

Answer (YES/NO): NO